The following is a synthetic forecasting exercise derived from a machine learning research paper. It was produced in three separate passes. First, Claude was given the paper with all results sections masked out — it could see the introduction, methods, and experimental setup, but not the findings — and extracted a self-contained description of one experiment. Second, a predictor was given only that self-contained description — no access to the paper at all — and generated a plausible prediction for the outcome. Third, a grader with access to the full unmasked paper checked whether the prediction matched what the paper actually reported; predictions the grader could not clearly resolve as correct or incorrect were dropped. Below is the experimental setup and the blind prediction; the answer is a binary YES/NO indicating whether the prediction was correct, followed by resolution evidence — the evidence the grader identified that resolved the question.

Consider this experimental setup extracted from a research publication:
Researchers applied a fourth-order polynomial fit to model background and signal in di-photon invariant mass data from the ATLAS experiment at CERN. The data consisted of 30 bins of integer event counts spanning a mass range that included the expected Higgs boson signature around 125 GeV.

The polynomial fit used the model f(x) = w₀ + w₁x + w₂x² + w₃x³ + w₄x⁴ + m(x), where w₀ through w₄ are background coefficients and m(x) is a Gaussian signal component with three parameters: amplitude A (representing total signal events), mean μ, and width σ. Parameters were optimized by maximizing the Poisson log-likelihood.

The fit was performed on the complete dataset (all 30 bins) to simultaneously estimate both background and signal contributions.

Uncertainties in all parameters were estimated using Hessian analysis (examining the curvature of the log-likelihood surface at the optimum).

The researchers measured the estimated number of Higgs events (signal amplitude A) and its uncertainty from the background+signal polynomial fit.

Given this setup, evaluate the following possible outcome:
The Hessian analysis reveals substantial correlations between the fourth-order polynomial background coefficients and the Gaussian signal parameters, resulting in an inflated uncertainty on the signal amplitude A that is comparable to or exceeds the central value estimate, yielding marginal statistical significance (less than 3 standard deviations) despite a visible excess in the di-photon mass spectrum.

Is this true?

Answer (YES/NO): NO